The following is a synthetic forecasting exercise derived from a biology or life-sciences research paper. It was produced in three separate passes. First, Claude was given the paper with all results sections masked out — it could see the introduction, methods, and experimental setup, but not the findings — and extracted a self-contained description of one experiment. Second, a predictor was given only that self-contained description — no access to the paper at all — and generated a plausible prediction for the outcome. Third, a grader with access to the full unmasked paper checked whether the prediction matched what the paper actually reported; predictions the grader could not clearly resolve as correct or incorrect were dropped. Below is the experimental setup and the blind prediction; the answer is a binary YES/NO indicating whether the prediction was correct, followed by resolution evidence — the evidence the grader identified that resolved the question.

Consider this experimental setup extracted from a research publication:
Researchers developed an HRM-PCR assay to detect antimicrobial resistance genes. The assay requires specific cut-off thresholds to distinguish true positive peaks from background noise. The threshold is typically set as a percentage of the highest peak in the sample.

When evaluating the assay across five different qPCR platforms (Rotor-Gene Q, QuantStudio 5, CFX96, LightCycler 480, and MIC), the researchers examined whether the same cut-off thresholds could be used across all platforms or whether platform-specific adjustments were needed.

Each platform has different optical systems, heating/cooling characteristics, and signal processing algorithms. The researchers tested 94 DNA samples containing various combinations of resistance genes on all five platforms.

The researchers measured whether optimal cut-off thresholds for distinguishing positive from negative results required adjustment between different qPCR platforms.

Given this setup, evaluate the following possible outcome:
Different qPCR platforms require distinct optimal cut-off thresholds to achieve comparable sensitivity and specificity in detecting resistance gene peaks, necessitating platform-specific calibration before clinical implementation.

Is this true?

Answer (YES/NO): YES